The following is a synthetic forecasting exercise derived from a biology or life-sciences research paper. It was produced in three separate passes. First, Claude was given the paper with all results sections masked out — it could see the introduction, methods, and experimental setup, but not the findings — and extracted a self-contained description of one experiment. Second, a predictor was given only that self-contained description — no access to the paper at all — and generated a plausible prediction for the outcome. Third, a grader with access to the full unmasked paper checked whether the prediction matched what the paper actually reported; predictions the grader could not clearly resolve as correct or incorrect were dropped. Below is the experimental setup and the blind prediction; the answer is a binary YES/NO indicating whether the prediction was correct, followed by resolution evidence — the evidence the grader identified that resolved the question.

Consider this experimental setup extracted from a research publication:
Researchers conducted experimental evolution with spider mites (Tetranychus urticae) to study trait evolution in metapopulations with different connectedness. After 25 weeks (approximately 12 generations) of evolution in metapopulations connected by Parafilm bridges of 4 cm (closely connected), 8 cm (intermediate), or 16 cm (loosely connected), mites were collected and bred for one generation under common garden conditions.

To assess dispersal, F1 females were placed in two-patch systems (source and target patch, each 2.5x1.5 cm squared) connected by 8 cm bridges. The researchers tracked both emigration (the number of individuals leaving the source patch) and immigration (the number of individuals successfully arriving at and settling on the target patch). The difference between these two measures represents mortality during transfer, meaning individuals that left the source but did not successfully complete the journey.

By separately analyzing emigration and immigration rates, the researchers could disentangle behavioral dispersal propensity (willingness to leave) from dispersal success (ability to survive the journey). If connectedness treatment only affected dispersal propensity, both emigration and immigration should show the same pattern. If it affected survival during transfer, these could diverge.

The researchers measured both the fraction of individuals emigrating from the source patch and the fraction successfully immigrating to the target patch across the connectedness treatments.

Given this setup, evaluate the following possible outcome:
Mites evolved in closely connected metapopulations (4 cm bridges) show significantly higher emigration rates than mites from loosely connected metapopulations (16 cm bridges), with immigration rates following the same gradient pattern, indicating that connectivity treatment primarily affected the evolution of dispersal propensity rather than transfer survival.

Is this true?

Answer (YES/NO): NO